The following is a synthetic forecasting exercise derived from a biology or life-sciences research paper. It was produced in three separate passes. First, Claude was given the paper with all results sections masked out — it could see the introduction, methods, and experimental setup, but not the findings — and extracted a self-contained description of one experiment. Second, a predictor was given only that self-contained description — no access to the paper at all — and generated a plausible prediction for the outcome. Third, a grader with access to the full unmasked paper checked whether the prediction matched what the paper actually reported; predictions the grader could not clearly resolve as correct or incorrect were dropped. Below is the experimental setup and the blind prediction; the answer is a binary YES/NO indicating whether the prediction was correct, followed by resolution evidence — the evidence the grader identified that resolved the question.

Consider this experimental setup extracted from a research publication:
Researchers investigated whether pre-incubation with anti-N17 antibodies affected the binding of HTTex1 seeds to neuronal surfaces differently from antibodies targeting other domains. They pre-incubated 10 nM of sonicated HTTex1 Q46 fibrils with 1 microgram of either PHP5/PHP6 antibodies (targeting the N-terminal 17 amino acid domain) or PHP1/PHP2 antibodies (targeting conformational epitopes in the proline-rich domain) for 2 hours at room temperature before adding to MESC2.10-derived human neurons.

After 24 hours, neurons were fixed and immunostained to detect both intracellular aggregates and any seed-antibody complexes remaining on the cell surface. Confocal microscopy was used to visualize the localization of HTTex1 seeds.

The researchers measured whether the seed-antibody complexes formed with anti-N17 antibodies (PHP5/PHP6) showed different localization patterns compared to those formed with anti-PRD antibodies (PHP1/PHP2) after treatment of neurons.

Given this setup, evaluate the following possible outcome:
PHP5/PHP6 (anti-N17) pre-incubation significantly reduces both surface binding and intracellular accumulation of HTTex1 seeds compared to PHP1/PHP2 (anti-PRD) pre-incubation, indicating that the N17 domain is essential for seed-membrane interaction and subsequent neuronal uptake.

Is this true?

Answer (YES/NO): NO